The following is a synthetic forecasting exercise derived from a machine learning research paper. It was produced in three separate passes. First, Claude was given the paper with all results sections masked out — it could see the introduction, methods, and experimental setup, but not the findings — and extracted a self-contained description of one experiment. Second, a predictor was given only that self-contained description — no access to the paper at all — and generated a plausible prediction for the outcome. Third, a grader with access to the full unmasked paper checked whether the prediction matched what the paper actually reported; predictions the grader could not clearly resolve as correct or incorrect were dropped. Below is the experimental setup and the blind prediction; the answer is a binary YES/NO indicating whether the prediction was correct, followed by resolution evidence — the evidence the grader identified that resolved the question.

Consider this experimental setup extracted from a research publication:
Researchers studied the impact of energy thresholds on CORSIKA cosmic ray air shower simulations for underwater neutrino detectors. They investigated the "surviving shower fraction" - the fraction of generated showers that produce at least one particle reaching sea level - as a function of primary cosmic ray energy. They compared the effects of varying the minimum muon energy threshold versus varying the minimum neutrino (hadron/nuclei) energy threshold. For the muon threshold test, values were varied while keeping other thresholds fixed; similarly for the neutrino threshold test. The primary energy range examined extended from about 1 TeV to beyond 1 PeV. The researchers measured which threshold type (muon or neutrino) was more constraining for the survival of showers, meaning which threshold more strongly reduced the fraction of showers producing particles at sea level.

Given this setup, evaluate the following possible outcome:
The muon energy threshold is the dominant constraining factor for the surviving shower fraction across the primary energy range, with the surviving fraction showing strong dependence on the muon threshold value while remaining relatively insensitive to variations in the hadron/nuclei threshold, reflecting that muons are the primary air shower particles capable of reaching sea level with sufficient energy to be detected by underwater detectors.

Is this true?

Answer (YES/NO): NO